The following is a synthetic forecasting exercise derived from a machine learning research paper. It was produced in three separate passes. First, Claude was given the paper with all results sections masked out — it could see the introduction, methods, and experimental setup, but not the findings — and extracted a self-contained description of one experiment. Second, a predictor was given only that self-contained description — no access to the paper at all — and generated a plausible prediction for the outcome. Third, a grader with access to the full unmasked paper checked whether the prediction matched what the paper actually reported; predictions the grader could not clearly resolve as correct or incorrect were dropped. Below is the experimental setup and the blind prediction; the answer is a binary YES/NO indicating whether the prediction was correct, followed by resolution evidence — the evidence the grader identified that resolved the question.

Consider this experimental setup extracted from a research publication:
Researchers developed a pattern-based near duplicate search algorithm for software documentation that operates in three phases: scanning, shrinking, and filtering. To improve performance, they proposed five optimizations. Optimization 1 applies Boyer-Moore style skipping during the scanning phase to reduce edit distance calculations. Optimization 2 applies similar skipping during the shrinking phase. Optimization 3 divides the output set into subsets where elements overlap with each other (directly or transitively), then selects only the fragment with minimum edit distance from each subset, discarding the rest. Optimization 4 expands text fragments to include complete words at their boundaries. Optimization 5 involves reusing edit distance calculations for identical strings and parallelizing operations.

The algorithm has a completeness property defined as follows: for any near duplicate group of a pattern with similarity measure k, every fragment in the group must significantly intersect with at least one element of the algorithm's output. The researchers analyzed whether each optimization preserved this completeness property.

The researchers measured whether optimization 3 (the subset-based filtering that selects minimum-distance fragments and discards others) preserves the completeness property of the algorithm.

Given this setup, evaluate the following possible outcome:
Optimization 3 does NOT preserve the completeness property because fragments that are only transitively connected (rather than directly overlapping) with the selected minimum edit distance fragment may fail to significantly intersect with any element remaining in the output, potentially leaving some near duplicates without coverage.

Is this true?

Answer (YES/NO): YES